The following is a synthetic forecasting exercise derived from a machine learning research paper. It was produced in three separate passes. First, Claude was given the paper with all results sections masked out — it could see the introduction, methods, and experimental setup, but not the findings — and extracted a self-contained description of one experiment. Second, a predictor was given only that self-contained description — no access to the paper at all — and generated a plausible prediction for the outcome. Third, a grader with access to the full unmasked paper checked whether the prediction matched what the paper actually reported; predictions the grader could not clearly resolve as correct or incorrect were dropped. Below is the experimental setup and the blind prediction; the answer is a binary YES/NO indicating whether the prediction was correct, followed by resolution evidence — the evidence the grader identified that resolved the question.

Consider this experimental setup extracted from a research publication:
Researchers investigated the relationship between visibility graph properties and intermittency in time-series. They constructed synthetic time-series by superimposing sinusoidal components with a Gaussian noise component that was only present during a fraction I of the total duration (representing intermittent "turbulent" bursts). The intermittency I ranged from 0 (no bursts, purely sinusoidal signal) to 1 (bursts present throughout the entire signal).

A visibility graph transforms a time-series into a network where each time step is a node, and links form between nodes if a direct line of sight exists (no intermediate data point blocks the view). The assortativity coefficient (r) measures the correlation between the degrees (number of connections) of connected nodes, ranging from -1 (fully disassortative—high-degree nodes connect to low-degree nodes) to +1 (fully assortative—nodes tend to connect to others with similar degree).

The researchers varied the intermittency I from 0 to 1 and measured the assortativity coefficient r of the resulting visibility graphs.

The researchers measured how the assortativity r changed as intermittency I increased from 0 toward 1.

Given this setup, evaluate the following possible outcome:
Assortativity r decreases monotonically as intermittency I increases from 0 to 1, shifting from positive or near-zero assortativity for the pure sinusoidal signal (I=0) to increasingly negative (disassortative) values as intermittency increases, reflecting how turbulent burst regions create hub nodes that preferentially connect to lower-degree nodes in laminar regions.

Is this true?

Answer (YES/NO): NO